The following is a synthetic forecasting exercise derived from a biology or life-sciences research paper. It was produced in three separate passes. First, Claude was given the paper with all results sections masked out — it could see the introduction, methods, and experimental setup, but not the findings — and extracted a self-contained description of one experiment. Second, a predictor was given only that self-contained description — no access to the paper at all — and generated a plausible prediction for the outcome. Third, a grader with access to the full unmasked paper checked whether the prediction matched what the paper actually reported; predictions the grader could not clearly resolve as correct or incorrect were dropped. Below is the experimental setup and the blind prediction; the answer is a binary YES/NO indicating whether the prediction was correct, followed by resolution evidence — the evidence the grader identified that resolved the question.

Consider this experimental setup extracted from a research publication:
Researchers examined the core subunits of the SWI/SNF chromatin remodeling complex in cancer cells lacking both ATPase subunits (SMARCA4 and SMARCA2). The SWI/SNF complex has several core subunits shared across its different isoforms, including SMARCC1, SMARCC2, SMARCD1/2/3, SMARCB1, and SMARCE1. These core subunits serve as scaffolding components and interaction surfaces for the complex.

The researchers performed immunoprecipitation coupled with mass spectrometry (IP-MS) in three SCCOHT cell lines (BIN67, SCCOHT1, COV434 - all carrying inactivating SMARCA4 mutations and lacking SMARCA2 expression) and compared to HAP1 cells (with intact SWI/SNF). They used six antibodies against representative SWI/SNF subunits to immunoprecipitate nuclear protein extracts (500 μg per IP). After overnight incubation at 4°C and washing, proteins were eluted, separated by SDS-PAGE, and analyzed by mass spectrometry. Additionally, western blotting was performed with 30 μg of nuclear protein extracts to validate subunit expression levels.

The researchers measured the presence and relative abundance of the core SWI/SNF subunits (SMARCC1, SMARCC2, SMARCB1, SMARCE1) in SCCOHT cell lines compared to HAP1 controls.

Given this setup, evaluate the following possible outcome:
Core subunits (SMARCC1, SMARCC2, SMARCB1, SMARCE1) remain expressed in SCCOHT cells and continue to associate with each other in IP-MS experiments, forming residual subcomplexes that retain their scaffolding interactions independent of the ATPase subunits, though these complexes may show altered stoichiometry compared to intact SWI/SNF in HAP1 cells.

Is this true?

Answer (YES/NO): YES